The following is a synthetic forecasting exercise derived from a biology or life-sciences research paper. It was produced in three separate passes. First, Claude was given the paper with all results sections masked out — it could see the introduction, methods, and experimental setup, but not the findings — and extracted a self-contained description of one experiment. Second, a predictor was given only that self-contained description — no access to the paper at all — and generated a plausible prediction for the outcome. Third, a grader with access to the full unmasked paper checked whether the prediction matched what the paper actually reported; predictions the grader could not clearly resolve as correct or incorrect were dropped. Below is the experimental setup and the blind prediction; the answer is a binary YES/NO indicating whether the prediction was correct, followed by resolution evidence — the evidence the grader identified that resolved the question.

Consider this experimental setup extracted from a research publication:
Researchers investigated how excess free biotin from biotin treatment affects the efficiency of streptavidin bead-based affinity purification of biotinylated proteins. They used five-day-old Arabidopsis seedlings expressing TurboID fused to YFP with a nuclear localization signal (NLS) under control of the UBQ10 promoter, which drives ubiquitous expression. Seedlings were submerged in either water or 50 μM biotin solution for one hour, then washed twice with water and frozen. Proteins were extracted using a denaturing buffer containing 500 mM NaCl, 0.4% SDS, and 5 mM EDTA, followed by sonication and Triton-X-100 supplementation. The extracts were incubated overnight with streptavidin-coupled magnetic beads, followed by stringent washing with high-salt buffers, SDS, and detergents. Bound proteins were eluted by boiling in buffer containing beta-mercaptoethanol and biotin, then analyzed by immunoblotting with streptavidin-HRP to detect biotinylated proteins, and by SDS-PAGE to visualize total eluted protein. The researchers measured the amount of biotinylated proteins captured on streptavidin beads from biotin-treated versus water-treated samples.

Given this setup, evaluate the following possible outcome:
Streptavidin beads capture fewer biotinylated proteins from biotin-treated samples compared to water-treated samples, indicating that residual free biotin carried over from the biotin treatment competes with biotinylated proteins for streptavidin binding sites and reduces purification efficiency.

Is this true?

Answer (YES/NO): YES